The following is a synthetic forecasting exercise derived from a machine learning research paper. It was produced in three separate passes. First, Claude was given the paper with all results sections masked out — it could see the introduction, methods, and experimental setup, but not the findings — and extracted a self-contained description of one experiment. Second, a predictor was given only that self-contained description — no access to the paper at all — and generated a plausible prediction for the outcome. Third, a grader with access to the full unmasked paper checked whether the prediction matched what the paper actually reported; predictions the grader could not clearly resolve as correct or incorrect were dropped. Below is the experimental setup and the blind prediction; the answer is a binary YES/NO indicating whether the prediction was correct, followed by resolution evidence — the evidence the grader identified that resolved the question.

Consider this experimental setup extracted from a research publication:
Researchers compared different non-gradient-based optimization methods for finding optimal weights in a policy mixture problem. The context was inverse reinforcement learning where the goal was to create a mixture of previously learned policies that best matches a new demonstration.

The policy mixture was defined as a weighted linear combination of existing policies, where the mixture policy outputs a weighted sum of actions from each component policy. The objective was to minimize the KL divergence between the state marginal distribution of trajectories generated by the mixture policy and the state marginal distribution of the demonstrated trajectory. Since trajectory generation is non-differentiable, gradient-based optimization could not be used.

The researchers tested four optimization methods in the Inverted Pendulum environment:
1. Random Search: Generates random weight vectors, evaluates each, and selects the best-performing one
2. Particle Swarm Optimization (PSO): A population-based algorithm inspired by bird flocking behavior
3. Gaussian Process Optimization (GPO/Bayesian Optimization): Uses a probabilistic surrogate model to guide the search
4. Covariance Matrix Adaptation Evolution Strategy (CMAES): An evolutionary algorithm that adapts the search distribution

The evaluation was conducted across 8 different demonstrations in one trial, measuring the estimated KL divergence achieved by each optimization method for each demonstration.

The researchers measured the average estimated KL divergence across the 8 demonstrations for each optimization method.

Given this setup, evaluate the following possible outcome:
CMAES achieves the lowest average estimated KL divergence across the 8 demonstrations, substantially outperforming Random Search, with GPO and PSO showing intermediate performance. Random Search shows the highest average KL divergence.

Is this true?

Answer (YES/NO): NO